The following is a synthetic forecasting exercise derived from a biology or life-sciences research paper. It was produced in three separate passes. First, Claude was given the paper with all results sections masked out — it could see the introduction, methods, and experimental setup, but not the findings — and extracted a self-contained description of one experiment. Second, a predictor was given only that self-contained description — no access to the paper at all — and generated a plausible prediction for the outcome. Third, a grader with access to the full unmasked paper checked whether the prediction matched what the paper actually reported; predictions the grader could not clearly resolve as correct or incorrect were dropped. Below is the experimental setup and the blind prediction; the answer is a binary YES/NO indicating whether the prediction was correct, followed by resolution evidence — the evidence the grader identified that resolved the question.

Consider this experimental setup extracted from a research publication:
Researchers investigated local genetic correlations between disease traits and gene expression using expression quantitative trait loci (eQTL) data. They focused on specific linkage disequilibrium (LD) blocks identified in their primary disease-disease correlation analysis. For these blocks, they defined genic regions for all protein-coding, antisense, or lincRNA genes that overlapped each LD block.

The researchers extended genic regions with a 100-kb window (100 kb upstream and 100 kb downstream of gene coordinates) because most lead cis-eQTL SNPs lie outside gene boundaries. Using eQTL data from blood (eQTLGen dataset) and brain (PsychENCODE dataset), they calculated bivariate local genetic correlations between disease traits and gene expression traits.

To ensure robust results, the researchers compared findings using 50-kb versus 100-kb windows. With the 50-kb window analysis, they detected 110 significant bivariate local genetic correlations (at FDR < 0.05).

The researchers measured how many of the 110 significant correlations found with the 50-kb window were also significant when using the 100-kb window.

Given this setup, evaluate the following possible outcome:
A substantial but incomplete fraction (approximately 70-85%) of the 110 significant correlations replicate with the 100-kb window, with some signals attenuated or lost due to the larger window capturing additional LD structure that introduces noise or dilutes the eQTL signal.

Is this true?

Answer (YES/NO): YES